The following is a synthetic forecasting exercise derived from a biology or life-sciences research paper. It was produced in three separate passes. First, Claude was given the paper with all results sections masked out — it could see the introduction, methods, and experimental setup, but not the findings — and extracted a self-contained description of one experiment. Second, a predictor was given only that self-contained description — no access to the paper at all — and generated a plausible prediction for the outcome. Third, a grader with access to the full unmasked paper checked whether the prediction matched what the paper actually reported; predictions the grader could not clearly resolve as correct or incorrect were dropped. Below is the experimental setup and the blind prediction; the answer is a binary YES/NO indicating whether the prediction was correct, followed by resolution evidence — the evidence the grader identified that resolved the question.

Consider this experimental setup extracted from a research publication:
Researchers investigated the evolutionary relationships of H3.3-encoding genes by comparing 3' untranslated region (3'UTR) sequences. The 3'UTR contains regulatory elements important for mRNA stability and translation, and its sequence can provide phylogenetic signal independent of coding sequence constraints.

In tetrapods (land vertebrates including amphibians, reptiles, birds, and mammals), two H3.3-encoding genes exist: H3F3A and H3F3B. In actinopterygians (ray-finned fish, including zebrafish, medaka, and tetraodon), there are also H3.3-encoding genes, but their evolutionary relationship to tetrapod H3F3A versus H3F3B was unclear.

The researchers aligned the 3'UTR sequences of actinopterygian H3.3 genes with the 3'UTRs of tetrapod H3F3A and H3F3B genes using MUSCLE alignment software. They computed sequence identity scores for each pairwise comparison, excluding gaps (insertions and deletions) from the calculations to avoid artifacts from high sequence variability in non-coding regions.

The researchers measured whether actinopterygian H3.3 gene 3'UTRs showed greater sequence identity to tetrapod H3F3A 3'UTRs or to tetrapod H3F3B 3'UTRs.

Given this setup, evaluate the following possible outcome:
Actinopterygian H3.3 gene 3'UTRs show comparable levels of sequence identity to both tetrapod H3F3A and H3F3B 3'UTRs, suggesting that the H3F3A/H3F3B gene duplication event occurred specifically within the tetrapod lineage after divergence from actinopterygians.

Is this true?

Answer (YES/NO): NO